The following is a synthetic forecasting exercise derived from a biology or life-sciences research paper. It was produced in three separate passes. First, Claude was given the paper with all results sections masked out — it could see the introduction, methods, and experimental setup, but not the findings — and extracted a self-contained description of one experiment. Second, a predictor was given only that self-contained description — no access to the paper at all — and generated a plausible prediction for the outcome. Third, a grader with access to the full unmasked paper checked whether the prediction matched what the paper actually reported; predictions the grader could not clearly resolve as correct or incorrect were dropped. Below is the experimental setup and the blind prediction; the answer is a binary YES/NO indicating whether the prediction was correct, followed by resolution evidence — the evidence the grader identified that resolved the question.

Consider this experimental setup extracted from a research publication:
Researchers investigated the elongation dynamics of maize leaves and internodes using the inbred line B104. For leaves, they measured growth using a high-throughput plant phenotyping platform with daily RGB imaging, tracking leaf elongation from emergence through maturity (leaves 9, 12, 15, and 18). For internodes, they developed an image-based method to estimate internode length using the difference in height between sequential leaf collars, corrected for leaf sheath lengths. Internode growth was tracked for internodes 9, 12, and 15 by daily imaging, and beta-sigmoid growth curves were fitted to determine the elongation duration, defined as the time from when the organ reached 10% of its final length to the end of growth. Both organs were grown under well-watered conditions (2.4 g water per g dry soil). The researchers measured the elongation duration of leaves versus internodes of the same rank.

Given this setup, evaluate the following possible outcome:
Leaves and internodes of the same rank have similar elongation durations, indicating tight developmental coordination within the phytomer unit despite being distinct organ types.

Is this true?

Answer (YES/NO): NO